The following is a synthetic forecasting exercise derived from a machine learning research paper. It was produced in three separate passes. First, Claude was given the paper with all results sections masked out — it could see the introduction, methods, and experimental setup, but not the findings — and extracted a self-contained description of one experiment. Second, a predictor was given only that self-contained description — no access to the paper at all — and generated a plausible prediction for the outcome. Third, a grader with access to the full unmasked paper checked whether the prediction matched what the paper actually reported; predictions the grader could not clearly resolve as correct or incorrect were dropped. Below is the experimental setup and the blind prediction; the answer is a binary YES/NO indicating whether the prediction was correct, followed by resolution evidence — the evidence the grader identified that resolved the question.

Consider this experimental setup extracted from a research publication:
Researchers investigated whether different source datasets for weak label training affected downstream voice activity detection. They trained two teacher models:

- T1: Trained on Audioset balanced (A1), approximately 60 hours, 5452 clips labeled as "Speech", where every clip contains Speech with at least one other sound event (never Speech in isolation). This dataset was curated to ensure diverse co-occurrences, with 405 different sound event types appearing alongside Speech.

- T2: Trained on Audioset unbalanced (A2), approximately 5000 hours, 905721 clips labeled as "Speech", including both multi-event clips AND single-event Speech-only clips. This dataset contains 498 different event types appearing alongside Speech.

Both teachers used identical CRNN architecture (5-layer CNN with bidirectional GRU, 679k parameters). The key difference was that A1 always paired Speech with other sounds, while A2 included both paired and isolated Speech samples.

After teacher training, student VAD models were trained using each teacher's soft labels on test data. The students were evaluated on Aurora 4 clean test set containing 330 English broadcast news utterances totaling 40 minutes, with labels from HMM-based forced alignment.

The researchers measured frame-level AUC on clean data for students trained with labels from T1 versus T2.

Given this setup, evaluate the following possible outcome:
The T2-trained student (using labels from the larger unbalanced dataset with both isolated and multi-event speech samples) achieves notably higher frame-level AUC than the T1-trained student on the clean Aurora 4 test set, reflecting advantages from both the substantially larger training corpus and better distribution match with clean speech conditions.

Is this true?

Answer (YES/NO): NO